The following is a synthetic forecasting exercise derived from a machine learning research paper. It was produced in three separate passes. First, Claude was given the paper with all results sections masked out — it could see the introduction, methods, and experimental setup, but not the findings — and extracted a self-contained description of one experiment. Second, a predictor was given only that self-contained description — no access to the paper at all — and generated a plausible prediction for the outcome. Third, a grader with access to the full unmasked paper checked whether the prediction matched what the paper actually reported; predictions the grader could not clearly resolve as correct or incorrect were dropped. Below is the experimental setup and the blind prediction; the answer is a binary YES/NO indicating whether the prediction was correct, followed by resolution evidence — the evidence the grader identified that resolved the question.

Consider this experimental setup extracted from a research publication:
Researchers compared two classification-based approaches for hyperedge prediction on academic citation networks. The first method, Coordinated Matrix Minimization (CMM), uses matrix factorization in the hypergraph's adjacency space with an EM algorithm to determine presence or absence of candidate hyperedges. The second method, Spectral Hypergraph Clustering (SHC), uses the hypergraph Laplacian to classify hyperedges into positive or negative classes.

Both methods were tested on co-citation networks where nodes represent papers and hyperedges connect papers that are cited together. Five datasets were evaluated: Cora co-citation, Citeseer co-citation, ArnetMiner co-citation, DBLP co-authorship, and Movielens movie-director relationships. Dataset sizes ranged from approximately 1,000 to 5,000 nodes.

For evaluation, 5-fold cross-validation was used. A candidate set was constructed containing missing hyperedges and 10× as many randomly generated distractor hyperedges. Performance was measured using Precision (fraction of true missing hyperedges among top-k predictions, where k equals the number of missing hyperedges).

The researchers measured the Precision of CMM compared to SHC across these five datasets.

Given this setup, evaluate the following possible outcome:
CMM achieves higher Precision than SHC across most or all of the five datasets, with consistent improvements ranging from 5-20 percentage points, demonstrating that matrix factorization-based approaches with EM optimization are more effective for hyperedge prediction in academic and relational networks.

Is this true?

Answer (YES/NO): NO